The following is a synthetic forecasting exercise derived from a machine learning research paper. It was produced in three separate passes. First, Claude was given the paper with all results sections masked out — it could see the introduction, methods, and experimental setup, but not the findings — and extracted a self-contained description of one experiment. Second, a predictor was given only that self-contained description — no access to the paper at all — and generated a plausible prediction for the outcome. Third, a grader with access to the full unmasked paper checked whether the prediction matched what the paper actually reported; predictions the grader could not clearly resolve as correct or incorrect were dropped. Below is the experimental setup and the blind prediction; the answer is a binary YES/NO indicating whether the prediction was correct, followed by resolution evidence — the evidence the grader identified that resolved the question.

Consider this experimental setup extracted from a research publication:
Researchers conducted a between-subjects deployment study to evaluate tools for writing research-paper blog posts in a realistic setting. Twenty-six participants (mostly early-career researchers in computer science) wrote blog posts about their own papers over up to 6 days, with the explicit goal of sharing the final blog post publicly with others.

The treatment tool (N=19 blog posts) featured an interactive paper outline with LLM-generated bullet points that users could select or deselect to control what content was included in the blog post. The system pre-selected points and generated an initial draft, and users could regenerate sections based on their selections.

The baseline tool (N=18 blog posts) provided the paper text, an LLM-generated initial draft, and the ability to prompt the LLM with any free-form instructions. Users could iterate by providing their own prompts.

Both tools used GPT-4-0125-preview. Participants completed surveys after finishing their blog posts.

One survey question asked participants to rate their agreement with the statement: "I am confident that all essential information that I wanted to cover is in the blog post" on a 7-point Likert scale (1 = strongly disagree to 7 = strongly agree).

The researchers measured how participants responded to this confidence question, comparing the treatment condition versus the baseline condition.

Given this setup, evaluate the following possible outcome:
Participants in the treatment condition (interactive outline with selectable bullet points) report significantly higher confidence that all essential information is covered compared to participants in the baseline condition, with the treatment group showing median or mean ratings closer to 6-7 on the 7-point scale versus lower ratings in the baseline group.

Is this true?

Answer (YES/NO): NO